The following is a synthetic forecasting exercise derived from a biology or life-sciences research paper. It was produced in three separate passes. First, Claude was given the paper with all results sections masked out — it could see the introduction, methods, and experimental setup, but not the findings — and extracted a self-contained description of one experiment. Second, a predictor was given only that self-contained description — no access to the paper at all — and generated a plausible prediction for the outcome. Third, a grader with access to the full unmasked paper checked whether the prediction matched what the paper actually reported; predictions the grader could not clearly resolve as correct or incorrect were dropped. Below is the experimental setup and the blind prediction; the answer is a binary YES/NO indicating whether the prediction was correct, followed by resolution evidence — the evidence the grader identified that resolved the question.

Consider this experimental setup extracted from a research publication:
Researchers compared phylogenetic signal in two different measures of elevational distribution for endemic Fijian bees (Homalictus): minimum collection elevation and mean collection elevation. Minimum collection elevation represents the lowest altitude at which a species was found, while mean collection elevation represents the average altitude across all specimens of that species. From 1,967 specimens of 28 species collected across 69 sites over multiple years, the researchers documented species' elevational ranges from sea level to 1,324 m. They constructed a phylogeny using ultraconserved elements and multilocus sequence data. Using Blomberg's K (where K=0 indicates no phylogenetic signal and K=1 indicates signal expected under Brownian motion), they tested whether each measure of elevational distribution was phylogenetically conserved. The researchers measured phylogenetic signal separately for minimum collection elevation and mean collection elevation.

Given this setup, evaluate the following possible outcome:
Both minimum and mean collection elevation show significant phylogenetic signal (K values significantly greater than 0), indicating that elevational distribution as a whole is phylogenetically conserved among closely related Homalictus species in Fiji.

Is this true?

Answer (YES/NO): NO